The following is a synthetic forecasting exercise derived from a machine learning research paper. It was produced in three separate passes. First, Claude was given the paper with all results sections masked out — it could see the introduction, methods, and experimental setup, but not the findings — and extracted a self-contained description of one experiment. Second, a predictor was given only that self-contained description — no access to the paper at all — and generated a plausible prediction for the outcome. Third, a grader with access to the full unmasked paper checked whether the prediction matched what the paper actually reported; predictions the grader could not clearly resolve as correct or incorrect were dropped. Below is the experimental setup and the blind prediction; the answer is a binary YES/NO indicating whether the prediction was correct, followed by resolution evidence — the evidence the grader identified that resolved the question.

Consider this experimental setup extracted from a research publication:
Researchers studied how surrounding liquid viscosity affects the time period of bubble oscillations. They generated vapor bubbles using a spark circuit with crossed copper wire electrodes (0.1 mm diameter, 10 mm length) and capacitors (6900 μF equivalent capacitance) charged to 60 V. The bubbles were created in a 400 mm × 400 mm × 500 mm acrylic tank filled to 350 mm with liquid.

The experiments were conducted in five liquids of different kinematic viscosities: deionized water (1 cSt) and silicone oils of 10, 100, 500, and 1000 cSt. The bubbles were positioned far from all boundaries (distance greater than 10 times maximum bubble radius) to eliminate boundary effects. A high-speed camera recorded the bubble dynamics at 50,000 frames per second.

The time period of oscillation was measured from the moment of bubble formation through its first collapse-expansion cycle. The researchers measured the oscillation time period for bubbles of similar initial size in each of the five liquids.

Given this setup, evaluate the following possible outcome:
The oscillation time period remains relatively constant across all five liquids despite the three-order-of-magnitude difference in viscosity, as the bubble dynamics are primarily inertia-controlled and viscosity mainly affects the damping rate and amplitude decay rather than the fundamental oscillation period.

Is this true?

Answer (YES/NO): NO